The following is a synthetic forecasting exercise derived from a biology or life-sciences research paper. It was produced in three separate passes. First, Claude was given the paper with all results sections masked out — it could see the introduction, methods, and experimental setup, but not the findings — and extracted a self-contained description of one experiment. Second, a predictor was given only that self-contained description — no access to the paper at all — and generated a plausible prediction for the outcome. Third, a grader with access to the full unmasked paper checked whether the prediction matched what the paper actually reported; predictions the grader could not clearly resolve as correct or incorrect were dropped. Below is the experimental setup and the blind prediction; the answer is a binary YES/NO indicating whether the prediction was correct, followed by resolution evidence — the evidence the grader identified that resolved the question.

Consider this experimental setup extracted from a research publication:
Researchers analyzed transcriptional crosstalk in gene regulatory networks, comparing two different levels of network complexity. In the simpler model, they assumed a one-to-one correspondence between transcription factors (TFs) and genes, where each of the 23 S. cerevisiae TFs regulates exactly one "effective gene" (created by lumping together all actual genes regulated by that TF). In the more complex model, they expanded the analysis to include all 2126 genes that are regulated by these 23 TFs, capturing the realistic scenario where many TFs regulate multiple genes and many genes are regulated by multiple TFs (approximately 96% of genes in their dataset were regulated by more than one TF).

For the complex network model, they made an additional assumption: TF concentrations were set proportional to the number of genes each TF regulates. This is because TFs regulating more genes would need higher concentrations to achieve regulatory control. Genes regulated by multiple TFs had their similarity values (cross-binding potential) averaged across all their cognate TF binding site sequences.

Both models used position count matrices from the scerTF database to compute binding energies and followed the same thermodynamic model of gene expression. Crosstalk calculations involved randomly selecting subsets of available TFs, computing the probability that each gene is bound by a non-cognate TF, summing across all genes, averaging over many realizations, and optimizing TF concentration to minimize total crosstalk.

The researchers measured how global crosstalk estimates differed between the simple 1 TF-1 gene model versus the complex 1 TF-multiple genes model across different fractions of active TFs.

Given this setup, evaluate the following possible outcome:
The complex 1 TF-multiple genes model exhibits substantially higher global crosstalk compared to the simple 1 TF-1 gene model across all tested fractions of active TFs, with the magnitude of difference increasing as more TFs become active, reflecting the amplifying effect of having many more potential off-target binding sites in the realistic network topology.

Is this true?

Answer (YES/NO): NO